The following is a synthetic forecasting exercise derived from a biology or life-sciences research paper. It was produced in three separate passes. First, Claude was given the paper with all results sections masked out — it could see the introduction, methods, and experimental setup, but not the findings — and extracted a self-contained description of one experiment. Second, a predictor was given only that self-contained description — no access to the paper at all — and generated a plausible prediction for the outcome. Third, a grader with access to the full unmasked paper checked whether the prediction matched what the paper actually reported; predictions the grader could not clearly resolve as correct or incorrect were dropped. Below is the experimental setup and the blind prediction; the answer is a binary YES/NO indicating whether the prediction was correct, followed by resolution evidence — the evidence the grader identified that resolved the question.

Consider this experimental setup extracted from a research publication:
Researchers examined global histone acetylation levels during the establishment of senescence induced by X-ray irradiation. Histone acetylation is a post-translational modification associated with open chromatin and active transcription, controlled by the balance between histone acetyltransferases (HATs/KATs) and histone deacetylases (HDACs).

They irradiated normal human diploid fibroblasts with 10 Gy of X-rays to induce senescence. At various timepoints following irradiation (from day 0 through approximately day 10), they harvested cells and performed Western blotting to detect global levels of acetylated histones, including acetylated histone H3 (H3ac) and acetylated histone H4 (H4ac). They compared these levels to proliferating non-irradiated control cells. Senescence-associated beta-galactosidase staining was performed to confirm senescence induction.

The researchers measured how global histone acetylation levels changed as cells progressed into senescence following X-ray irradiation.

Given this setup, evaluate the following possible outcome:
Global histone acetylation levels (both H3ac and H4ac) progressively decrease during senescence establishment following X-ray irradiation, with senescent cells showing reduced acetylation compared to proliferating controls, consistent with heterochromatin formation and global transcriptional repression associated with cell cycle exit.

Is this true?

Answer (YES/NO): YES